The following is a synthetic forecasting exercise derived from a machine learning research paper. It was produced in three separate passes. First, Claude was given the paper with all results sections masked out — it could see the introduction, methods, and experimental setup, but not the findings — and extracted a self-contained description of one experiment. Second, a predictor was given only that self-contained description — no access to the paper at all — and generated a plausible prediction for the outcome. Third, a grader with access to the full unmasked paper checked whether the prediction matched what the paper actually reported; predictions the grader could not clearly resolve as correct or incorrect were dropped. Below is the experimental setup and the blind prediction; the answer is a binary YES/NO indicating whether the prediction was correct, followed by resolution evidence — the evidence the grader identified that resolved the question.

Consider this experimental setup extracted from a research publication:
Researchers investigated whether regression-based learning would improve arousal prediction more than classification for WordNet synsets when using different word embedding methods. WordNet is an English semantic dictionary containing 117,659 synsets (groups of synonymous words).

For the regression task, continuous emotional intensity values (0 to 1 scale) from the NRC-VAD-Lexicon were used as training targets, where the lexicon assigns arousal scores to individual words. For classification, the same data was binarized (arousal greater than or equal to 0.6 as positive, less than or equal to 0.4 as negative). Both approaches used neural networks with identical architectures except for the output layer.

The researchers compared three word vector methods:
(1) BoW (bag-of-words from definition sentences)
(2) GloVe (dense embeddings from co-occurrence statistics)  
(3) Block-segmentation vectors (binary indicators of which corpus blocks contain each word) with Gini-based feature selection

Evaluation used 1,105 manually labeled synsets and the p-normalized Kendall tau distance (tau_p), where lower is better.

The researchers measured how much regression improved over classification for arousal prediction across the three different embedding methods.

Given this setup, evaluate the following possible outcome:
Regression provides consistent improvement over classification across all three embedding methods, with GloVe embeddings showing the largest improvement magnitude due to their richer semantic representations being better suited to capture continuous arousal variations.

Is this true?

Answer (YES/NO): NO